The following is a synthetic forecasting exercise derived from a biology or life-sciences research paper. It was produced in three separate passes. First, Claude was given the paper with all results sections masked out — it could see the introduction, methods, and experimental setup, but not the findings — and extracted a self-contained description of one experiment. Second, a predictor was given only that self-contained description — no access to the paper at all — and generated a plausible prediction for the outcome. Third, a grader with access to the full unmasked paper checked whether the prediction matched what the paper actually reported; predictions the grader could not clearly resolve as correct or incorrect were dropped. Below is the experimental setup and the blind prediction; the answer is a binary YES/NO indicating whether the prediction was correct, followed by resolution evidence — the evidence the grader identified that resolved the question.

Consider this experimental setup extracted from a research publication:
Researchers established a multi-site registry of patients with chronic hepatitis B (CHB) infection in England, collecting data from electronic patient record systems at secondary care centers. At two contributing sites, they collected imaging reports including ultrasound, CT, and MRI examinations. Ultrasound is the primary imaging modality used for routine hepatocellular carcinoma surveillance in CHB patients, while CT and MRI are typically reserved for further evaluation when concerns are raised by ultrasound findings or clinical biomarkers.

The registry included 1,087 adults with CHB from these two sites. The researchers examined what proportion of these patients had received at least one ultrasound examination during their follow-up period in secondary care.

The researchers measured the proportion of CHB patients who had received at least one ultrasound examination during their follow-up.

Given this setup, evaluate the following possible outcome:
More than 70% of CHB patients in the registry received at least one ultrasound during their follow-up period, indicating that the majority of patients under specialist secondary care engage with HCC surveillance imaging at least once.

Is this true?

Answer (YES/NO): NO